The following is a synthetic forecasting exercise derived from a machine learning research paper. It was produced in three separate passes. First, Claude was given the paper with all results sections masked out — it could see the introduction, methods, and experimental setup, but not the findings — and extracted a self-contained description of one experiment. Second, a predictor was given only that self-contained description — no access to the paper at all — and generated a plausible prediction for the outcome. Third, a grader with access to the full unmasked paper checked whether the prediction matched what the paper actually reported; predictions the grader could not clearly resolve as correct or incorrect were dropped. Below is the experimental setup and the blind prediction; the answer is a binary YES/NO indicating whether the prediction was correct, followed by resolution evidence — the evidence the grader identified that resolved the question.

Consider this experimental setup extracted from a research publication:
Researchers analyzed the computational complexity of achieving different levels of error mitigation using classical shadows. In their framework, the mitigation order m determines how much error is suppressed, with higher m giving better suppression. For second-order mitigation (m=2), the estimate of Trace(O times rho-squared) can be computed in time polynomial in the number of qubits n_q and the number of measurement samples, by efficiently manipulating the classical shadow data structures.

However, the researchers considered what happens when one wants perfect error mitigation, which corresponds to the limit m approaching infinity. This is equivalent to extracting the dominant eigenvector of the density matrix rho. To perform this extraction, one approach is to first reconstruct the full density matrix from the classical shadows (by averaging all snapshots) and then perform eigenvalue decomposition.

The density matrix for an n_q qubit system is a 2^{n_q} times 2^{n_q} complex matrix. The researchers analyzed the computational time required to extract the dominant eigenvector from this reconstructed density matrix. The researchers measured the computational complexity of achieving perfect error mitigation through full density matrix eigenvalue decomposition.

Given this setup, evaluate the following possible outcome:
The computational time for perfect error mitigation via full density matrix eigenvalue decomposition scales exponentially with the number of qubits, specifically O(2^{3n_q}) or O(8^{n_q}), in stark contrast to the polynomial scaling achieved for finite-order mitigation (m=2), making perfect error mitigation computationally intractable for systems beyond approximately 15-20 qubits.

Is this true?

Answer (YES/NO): YES